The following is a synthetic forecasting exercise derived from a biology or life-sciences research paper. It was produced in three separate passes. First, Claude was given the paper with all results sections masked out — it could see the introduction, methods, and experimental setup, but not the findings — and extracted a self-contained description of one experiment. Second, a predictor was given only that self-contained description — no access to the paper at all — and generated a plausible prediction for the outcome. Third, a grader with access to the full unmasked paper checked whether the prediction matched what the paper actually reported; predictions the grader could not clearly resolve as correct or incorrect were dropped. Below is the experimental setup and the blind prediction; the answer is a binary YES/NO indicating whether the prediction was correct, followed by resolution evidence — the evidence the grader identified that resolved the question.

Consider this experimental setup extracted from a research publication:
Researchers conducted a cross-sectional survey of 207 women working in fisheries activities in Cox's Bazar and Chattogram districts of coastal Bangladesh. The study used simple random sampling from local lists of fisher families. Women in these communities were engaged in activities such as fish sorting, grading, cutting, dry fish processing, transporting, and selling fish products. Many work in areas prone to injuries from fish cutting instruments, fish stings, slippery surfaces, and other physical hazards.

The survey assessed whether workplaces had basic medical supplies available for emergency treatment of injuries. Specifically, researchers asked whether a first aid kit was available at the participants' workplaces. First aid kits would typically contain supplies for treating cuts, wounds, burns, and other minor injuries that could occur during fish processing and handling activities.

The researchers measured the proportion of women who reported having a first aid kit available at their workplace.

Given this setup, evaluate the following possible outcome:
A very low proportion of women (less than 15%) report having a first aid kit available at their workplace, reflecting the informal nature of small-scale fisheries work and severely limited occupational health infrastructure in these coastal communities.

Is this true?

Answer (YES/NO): YES